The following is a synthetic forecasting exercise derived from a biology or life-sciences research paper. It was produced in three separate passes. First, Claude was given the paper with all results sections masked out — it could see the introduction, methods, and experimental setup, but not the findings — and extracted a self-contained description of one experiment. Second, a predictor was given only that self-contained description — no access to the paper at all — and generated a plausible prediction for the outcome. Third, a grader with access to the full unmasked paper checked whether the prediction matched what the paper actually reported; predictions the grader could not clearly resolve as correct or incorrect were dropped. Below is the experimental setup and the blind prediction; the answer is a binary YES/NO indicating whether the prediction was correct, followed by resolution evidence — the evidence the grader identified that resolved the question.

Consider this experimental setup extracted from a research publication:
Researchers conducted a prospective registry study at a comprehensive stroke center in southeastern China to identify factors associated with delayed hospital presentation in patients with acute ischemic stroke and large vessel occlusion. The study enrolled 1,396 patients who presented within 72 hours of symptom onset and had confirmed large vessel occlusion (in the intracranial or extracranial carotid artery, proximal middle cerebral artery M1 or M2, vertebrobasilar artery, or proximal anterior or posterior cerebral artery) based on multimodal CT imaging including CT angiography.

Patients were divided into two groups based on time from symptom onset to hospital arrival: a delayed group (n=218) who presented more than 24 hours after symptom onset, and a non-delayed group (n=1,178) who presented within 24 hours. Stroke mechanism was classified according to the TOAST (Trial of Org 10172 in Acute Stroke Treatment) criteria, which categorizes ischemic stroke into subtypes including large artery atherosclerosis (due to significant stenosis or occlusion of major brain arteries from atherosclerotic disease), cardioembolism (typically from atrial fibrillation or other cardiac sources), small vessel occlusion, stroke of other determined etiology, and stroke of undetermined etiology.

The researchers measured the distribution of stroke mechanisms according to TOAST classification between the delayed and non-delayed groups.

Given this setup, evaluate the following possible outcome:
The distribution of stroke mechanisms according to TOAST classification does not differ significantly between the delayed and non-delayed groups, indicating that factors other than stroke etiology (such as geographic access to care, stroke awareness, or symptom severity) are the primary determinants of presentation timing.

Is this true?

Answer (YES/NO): NO